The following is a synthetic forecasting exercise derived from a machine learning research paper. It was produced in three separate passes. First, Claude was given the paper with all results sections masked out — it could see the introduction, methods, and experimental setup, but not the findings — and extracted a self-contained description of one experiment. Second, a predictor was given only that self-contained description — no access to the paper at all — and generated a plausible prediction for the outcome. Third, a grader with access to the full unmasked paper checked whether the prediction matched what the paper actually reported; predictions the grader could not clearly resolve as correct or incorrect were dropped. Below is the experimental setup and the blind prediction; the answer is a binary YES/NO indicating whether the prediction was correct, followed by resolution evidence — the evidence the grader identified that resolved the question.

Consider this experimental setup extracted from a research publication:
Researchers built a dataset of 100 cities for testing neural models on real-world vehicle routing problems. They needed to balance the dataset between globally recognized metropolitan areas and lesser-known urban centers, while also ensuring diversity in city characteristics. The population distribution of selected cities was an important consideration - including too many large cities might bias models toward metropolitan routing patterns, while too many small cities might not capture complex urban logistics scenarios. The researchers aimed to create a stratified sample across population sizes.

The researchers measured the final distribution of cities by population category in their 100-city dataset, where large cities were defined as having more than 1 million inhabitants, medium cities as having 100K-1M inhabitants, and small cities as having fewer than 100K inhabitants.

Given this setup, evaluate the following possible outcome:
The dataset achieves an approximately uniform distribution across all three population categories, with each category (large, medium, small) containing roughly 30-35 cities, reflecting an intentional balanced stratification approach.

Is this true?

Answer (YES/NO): NO